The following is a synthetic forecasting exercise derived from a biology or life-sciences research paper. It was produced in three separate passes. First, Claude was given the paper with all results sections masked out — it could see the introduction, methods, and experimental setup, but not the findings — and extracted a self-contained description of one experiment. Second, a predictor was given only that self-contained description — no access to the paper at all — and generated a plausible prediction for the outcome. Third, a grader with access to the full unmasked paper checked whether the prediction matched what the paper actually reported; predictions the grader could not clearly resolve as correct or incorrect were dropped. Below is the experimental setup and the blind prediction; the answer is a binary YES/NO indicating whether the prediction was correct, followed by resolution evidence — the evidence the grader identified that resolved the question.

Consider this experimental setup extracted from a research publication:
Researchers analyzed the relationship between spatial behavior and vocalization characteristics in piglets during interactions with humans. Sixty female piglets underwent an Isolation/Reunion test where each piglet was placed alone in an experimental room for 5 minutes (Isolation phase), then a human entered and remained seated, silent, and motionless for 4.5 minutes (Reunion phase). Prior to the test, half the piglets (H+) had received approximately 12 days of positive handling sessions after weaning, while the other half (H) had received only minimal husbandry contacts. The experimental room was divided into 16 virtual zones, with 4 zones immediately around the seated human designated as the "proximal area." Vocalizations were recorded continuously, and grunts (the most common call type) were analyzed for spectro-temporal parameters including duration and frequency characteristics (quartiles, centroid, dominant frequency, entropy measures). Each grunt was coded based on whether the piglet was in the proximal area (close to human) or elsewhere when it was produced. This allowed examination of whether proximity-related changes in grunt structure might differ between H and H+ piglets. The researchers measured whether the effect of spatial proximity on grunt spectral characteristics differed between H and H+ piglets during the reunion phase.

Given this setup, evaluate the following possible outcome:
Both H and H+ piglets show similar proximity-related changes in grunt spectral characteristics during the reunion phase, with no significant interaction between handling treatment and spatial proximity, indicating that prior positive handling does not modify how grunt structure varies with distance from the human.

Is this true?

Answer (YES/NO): NO